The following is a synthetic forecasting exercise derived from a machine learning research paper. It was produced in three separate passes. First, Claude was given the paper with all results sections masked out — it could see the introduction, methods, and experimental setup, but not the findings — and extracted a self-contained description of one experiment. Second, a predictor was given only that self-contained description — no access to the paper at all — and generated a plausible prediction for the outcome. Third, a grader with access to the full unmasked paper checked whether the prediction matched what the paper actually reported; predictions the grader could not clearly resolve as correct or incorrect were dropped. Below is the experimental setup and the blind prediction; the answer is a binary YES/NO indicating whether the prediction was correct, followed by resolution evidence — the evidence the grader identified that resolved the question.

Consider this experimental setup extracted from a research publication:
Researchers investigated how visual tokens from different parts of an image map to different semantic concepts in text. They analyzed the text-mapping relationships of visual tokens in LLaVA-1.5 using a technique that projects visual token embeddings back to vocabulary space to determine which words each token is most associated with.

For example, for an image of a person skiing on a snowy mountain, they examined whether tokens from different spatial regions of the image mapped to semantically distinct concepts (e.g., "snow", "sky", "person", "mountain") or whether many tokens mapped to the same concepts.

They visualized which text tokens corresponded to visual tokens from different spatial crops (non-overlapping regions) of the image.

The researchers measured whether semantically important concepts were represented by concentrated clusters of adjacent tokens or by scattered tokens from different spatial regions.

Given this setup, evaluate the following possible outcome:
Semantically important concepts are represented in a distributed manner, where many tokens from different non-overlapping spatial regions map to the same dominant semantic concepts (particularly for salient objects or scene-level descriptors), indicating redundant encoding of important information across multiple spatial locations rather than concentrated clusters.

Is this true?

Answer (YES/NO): NO